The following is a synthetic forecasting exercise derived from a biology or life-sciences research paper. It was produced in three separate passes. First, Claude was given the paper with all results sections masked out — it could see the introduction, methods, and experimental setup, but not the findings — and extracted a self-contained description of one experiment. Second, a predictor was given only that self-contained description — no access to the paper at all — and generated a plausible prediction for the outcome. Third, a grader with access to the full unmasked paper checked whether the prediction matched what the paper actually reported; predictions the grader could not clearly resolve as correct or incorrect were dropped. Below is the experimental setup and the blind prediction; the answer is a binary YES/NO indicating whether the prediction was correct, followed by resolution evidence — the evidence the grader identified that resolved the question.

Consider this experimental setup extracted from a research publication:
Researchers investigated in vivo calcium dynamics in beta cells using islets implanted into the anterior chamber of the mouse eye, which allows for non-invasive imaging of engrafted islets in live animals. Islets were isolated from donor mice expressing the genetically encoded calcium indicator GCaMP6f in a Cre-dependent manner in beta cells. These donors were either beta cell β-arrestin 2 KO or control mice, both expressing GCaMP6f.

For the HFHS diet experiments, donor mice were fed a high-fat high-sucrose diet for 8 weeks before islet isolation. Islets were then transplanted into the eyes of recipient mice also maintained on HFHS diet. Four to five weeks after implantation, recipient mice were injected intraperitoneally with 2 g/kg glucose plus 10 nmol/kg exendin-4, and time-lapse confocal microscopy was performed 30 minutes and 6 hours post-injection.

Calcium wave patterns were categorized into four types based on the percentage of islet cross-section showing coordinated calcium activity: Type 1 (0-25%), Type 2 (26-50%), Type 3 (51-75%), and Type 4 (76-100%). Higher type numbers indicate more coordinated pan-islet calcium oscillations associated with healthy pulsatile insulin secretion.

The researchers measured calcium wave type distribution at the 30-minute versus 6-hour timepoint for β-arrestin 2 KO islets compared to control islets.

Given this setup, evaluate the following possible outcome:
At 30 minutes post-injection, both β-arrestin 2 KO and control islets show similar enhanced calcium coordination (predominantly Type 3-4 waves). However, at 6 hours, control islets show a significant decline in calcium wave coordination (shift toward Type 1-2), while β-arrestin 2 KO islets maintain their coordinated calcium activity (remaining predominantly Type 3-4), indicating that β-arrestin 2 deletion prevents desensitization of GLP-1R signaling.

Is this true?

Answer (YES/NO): YES